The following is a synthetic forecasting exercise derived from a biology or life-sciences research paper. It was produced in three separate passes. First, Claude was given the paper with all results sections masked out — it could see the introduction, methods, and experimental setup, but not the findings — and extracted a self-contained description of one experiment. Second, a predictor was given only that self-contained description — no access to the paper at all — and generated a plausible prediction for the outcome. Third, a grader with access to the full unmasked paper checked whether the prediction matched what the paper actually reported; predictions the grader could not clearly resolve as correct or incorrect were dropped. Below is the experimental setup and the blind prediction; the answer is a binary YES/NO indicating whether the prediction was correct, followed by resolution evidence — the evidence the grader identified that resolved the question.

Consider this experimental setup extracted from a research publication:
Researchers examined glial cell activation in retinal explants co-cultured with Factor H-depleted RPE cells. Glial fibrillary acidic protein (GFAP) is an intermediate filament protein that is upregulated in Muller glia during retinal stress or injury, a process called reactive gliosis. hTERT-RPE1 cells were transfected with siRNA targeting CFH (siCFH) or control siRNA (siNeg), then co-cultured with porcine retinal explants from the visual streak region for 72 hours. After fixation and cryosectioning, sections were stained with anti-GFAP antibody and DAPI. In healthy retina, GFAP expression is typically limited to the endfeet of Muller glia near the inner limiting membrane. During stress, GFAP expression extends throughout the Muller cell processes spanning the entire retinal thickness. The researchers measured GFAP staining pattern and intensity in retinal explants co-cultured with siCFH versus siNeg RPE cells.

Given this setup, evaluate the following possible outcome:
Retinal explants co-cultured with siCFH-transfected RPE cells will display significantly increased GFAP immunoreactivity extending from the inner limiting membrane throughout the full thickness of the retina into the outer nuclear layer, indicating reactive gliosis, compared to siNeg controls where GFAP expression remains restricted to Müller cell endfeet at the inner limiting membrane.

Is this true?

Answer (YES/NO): NO